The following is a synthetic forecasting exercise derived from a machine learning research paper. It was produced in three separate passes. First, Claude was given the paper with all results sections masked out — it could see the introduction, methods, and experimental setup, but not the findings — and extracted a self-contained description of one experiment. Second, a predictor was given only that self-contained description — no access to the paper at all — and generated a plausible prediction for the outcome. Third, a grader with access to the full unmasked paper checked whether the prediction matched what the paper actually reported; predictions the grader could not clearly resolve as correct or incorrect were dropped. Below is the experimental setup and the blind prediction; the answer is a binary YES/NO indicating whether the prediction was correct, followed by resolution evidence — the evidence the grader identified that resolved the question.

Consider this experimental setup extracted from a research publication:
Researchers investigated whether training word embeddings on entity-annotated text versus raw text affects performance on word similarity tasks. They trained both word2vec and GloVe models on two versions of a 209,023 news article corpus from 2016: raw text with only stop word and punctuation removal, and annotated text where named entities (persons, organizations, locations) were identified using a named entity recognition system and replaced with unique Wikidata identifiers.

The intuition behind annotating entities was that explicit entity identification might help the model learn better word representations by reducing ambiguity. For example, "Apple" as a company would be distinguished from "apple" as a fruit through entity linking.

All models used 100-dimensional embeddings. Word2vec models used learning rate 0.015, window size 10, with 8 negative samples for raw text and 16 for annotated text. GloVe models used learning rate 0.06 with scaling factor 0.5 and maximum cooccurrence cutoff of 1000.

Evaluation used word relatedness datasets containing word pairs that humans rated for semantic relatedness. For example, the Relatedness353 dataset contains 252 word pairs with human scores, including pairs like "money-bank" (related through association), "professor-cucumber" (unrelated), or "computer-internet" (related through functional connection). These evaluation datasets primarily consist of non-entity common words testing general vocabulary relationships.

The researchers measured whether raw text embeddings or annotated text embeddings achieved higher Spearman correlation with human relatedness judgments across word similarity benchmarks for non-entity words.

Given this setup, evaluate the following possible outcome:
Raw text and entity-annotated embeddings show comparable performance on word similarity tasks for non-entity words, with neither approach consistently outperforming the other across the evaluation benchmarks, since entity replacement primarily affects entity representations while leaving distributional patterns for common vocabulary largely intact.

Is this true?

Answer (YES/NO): NO